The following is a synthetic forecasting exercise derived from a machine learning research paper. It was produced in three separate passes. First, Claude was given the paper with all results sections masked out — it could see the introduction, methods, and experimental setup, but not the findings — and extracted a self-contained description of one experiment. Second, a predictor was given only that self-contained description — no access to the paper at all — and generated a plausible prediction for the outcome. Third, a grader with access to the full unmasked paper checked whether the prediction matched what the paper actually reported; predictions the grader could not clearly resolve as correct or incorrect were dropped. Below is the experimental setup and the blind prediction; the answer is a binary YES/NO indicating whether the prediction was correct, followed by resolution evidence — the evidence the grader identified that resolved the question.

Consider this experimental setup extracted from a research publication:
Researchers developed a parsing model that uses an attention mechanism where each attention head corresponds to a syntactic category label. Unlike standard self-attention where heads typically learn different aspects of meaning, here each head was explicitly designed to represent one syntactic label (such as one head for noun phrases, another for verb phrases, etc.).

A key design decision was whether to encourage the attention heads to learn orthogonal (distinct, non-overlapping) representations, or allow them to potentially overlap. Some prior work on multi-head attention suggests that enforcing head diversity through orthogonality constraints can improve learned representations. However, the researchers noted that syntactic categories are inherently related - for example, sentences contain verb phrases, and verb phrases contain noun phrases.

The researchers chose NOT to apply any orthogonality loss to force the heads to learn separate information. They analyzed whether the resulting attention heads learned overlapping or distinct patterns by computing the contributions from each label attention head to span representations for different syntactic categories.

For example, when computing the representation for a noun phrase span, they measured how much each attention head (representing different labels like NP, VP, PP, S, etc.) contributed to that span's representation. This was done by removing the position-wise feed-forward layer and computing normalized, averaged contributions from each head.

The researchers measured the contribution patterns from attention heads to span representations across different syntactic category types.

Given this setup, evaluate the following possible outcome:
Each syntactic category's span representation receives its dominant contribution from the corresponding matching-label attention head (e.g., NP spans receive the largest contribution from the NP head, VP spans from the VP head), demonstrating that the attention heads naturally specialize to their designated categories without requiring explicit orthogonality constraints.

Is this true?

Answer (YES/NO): NO